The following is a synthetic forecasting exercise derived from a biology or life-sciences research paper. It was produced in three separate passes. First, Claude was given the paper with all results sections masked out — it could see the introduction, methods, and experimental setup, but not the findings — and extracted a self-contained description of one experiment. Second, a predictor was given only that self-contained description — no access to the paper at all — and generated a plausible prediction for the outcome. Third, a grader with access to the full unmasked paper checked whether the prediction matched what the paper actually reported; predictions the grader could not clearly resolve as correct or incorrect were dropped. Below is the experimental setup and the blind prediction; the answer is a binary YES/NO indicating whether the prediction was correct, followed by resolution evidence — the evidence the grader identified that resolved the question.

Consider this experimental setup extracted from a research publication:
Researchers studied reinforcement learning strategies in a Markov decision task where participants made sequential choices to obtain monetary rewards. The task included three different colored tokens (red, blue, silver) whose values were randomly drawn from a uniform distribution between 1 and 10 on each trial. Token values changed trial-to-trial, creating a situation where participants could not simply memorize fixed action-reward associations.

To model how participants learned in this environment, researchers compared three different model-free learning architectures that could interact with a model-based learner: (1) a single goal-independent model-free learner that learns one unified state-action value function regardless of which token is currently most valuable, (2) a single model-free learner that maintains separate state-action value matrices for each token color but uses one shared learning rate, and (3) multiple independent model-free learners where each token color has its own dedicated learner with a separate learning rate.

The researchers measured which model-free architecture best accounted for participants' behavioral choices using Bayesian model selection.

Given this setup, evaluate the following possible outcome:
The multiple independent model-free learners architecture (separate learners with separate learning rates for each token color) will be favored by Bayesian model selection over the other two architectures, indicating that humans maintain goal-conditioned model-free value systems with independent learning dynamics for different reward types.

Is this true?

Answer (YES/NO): NO